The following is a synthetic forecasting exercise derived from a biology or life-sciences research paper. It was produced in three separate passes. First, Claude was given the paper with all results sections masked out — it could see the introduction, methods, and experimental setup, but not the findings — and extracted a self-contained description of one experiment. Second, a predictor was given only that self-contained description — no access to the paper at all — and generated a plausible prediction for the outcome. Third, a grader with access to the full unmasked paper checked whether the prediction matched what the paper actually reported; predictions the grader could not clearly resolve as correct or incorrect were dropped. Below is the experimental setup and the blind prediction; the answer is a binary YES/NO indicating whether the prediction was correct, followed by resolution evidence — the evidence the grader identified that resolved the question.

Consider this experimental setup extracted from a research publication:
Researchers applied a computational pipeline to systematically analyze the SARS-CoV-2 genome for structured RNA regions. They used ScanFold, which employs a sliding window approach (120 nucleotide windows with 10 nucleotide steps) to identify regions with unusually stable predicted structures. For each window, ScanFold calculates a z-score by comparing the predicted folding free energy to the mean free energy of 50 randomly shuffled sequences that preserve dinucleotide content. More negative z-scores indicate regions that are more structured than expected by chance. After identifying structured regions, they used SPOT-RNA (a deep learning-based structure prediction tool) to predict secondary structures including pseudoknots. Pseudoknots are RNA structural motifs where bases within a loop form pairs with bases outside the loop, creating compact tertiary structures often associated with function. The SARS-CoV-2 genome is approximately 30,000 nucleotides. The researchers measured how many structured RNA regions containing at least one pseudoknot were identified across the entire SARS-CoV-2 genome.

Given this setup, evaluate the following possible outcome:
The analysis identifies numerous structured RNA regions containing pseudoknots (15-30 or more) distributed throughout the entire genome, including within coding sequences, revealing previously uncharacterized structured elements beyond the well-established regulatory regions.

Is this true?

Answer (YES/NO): YES